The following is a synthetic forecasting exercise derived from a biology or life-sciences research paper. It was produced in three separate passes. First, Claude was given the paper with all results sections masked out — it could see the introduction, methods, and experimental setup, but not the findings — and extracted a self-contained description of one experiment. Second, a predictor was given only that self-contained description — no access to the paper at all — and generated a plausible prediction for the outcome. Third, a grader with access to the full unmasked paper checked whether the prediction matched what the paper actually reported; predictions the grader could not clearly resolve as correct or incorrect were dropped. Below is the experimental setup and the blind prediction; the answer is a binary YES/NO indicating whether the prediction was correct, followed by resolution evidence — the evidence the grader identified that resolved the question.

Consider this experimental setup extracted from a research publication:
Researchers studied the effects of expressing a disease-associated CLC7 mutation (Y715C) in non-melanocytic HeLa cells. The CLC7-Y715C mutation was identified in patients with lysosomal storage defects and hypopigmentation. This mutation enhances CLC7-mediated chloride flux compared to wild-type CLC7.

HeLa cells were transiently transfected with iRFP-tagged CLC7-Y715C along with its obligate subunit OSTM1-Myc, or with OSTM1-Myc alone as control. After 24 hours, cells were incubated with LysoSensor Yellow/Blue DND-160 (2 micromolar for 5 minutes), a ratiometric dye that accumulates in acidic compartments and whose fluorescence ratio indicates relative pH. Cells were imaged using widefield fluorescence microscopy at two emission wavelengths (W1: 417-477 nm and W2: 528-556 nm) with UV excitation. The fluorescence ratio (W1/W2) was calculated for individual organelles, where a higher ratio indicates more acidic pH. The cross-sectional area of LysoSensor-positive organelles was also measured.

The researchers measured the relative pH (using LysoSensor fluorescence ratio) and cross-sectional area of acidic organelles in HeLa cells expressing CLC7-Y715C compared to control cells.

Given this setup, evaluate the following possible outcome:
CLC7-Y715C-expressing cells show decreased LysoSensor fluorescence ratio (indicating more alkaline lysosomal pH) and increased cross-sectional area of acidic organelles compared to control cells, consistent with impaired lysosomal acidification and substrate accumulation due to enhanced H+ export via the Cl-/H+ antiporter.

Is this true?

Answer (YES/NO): NO